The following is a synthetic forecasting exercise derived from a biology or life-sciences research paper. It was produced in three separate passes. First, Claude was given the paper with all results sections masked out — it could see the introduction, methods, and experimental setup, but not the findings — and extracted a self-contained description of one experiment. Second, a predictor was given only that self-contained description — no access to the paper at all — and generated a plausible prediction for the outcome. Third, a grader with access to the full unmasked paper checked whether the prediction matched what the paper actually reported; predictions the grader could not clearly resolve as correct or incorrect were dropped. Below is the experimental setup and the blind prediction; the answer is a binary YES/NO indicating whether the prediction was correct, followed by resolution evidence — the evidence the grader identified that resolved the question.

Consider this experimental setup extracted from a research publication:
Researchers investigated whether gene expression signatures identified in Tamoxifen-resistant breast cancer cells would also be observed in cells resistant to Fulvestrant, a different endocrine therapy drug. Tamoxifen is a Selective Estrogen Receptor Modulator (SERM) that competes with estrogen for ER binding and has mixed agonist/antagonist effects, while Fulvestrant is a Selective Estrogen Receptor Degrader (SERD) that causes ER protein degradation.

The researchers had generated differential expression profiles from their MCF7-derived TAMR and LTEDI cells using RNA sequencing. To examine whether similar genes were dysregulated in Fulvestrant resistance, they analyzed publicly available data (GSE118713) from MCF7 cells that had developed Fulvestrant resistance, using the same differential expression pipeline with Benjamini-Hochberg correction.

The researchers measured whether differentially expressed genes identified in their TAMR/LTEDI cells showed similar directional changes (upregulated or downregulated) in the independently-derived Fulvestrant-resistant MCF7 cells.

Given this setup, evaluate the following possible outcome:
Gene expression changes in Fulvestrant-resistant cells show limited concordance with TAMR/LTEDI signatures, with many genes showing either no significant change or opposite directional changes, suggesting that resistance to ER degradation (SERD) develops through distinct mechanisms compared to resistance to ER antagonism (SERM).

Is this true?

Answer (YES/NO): NO